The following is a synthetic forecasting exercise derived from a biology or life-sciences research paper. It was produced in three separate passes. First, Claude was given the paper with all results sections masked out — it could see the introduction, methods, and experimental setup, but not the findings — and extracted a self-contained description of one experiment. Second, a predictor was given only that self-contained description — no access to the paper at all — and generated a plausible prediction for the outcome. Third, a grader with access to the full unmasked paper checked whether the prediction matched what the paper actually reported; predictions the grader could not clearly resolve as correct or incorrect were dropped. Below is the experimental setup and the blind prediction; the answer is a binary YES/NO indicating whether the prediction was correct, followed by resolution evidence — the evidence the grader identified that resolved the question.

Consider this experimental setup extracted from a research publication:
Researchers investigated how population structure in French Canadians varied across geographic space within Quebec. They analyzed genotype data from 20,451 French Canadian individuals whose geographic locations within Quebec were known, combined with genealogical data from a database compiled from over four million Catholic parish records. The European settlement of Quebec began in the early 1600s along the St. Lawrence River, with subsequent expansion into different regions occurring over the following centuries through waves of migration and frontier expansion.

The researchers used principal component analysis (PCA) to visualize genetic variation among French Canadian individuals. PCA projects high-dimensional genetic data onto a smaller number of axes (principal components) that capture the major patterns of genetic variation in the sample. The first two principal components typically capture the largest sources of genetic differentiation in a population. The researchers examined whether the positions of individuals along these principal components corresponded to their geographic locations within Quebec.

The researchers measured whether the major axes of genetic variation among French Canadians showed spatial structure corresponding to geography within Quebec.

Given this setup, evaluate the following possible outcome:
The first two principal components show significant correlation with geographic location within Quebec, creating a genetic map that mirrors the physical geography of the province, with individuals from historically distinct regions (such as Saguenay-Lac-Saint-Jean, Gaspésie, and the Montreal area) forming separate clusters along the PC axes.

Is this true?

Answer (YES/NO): NO